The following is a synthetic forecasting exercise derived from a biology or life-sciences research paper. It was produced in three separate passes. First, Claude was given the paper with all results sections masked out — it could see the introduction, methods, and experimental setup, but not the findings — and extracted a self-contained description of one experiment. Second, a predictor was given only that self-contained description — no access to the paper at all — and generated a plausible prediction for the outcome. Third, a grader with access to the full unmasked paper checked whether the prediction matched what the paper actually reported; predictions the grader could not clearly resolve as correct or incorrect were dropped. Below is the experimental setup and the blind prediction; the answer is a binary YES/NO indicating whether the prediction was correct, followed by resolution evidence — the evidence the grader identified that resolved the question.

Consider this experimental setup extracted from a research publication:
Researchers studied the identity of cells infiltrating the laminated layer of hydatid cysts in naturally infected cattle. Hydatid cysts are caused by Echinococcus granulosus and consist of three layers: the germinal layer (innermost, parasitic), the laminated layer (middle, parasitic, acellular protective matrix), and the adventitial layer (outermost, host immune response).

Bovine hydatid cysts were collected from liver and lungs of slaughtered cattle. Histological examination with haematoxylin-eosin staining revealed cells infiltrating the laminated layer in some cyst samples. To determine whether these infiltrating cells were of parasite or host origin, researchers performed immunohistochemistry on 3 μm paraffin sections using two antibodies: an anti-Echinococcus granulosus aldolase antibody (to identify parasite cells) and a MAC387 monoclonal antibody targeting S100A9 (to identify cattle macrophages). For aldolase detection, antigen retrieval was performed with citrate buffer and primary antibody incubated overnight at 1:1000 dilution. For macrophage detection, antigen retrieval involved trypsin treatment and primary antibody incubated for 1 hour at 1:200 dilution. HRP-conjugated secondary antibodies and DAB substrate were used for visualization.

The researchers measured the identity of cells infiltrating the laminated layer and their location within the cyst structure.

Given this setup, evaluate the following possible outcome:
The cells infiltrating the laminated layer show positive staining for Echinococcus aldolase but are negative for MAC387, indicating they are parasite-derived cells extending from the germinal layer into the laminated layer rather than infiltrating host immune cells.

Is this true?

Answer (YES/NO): NO